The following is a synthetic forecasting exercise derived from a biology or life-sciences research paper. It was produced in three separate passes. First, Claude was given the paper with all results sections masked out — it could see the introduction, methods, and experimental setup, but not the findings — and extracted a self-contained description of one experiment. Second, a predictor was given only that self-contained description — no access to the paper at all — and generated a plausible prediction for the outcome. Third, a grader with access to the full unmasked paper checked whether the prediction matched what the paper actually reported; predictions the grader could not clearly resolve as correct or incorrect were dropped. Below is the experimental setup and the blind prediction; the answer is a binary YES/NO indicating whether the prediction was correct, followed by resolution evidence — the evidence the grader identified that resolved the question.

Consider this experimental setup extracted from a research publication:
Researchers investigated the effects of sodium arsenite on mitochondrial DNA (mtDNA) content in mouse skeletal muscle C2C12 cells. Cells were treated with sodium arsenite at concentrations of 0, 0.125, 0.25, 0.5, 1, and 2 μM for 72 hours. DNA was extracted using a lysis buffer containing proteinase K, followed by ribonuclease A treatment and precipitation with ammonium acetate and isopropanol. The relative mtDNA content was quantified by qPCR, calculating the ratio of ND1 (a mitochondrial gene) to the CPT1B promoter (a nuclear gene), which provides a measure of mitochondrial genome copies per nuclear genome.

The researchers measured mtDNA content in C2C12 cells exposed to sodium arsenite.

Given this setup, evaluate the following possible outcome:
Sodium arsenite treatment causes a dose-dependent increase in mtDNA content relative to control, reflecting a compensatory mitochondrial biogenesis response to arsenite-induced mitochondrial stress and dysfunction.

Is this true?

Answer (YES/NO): NO